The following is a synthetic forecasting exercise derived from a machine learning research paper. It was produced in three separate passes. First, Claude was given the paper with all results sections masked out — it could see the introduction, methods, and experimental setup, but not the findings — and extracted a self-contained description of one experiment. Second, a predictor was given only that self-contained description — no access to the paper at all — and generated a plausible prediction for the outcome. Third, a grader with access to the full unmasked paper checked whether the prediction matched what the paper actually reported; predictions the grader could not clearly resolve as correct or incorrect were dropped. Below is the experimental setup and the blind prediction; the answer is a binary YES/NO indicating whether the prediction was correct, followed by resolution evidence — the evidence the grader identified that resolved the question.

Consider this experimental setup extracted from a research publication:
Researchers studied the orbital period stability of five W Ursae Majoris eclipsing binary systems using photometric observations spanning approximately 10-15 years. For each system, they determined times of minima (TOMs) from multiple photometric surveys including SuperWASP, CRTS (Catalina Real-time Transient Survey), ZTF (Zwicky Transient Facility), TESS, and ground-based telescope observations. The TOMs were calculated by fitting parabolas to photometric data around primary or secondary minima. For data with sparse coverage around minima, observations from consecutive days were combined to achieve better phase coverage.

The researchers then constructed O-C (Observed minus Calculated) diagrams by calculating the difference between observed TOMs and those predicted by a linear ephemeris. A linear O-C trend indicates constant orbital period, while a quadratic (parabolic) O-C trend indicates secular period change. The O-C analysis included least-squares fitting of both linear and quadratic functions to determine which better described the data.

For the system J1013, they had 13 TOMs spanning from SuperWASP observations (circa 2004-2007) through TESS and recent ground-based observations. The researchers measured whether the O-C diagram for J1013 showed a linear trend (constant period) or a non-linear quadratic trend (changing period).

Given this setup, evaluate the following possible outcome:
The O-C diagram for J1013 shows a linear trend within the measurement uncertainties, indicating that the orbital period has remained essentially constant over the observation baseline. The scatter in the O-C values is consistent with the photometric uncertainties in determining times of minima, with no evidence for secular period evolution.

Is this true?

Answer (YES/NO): NO